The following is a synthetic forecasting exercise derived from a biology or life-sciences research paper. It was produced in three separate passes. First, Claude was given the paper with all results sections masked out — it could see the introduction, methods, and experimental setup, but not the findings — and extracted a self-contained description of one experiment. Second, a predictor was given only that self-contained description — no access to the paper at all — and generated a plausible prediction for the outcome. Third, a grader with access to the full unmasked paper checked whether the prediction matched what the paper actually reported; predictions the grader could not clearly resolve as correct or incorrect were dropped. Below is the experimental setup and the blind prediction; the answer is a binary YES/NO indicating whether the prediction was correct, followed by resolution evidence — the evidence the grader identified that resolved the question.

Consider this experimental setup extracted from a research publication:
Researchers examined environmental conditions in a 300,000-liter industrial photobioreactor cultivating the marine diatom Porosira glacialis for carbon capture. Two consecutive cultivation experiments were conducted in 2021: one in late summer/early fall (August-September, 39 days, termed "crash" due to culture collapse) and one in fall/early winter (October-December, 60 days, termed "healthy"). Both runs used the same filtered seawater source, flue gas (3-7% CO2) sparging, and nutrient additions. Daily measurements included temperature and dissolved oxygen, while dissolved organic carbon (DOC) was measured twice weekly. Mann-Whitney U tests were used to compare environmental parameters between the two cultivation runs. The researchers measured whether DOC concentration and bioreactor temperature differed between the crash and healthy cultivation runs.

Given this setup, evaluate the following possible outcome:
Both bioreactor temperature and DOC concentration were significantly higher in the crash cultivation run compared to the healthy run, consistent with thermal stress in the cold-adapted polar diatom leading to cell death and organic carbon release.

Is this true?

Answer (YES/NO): NO